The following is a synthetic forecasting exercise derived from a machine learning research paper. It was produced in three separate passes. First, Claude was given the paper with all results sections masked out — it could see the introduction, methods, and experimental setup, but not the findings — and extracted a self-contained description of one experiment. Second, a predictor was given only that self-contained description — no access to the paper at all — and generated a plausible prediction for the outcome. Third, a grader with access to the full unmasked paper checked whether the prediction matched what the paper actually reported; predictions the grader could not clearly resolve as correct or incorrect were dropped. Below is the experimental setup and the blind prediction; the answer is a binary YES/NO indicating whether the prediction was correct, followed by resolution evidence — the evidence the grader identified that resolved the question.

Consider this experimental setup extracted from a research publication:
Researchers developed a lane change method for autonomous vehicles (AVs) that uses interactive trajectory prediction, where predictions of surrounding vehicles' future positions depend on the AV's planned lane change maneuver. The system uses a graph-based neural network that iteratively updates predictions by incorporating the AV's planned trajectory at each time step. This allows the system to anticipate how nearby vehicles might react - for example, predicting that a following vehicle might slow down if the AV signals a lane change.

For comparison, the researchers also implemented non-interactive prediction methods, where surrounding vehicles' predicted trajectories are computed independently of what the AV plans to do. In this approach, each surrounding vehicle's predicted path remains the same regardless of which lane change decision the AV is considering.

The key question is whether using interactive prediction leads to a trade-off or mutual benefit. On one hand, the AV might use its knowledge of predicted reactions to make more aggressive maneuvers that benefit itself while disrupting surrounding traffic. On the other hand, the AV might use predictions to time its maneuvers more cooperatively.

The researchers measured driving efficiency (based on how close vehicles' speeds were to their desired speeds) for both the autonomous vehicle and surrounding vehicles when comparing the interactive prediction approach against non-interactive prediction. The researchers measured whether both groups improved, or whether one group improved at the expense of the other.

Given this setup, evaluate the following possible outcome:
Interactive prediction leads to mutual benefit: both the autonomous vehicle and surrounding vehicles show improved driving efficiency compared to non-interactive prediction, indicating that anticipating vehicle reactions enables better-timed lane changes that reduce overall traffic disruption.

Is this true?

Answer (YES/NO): YES